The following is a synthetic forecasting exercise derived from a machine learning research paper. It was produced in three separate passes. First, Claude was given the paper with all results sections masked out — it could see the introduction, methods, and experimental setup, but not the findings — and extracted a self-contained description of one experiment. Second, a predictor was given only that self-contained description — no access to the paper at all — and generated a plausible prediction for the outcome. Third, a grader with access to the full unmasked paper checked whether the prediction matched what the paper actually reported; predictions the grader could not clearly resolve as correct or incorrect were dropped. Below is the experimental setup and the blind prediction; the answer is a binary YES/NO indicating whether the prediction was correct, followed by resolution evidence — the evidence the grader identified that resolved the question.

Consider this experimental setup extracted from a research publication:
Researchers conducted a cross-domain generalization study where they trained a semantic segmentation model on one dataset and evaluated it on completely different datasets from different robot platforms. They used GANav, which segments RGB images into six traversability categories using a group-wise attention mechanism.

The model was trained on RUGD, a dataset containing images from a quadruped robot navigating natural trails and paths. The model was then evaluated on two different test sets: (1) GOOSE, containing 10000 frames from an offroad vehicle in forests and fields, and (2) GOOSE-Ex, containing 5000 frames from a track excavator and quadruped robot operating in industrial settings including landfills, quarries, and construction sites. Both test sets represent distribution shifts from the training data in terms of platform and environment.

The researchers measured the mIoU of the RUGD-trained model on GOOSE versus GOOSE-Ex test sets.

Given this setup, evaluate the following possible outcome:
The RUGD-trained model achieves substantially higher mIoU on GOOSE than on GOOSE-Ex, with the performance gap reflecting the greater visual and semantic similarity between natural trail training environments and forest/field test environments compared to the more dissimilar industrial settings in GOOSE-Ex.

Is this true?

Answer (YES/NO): NO